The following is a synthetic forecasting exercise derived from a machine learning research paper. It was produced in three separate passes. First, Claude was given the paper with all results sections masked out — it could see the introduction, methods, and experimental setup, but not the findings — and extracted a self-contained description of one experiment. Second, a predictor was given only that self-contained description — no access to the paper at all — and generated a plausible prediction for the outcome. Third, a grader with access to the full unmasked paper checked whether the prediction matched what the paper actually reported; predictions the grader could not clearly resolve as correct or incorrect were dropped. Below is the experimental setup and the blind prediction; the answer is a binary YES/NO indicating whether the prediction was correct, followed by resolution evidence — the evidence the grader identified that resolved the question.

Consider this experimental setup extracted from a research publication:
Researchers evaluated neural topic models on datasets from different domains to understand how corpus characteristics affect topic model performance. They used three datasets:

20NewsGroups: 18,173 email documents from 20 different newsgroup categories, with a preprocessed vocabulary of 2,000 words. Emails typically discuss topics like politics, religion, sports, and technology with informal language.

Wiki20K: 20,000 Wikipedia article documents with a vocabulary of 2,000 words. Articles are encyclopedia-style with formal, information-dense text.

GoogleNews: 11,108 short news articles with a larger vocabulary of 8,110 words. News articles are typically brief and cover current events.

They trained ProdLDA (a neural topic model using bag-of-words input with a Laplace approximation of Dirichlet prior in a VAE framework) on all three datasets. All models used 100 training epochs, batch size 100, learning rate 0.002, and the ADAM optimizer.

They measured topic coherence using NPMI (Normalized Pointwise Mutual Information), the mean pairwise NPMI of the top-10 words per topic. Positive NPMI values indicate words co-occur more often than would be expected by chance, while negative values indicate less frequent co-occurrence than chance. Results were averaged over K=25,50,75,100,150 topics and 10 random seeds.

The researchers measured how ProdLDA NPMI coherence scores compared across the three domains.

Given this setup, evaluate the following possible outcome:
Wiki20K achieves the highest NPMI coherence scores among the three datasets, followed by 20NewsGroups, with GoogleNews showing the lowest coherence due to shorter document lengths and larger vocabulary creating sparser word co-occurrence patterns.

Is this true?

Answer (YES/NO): NO